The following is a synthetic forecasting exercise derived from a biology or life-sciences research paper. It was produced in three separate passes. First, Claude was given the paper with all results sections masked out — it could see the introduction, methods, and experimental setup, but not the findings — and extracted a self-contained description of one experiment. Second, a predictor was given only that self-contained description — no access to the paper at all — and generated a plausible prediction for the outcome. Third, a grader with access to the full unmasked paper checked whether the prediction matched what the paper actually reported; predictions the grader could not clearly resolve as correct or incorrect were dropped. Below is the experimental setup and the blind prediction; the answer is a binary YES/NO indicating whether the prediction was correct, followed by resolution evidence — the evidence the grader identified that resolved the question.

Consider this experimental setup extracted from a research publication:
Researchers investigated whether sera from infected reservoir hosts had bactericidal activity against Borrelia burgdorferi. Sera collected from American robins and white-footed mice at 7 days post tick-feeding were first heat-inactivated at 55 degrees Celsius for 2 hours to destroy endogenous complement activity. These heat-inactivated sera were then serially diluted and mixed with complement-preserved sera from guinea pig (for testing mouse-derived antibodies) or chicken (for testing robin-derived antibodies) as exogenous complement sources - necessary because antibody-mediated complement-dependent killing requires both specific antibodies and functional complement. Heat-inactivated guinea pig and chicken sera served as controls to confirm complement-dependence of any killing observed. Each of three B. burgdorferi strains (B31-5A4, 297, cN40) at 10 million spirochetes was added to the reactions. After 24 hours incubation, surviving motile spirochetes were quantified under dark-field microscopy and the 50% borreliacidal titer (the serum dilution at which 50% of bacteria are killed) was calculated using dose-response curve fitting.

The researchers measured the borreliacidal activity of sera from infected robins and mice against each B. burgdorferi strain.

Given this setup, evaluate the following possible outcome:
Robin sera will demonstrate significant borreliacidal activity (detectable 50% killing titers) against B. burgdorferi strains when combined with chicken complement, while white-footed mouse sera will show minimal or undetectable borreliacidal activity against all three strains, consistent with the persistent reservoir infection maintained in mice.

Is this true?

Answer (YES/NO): NO